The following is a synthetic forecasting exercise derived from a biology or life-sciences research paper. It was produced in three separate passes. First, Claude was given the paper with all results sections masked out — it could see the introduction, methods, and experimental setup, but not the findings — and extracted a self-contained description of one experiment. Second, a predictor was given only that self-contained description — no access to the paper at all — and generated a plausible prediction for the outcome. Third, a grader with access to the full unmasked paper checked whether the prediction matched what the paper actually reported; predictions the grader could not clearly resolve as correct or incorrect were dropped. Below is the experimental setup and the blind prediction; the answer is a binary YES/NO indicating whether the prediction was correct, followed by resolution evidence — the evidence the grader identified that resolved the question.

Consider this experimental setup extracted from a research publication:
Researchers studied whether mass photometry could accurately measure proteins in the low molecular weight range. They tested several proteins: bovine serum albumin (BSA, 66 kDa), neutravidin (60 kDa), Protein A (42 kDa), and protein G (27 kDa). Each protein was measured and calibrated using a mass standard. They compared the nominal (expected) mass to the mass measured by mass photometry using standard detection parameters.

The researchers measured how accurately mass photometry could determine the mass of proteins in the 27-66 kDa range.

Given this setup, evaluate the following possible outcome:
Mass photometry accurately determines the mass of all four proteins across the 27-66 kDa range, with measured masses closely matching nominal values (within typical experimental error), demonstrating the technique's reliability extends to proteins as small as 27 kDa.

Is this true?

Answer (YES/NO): NO